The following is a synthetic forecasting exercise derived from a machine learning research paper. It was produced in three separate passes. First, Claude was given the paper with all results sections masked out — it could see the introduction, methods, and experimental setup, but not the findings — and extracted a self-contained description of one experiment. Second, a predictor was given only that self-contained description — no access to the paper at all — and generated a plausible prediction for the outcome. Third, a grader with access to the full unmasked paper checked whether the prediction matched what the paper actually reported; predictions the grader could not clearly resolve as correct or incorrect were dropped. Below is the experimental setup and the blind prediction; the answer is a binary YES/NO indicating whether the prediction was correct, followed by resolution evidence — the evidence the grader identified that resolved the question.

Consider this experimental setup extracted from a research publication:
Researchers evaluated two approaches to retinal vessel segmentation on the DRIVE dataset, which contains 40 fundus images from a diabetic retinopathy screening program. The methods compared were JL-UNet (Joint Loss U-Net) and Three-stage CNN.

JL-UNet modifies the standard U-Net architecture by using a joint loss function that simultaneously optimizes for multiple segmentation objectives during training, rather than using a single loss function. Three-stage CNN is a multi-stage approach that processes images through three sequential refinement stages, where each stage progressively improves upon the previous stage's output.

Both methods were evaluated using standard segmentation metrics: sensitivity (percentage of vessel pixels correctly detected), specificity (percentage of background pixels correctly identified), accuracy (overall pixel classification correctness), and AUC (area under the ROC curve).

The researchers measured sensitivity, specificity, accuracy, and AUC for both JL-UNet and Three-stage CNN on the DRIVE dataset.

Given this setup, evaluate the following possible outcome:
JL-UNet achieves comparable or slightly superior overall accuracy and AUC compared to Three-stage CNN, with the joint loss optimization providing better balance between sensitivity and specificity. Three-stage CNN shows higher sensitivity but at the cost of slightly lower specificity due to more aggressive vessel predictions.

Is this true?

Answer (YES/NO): NO